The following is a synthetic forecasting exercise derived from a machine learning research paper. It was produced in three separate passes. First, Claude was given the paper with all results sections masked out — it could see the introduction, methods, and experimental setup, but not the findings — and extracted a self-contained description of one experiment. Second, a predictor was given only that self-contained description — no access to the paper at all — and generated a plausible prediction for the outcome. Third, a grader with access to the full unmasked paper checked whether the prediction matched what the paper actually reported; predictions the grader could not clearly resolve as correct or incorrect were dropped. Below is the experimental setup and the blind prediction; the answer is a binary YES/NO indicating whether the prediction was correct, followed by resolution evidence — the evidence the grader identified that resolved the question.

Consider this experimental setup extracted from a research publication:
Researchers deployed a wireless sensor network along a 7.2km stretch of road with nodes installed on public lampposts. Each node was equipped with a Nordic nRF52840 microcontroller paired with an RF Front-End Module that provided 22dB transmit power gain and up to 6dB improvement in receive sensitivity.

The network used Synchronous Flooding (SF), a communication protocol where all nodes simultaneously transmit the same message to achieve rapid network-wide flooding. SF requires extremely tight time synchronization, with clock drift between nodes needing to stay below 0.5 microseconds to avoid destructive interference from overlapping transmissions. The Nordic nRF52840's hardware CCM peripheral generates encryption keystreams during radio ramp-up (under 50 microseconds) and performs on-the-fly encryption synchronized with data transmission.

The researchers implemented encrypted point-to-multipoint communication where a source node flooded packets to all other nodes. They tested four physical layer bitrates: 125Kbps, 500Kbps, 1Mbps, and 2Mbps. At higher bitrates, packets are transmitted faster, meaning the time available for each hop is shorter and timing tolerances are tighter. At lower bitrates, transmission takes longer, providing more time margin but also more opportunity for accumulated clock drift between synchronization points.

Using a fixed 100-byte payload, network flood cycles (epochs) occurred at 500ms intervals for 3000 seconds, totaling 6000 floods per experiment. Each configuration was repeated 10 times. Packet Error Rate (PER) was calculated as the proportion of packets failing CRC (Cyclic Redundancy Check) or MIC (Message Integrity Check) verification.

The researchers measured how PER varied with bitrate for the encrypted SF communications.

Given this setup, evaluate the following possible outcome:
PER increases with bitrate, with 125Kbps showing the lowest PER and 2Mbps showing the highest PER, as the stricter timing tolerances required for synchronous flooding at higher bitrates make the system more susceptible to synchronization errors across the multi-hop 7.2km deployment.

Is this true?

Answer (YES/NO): YES